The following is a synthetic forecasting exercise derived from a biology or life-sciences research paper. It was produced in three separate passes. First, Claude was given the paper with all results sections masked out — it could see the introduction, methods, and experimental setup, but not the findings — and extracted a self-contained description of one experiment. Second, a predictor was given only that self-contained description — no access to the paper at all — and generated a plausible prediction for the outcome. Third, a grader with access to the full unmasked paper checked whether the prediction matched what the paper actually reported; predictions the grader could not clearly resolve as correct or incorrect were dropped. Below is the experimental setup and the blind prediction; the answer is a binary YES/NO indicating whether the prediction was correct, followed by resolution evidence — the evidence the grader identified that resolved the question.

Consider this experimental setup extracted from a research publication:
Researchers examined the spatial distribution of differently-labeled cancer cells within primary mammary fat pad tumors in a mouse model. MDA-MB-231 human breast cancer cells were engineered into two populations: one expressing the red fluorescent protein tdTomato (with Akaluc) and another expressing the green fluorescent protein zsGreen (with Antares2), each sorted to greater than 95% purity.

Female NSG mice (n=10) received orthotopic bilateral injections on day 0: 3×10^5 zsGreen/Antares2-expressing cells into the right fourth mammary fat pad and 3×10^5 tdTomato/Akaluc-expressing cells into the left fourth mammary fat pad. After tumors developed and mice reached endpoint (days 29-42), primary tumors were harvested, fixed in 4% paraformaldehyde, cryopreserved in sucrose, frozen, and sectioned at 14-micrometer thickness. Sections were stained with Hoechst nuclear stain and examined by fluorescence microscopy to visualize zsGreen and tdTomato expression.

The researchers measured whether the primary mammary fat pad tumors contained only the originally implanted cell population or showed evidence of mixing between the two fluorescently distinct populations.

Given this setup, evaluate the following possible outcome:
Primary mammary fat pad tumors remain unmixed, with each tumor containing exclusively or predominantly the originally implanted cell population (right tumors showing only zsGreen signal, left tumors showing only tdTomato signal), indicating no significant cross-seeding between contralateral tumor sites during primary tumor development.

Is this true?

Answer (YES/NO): YES